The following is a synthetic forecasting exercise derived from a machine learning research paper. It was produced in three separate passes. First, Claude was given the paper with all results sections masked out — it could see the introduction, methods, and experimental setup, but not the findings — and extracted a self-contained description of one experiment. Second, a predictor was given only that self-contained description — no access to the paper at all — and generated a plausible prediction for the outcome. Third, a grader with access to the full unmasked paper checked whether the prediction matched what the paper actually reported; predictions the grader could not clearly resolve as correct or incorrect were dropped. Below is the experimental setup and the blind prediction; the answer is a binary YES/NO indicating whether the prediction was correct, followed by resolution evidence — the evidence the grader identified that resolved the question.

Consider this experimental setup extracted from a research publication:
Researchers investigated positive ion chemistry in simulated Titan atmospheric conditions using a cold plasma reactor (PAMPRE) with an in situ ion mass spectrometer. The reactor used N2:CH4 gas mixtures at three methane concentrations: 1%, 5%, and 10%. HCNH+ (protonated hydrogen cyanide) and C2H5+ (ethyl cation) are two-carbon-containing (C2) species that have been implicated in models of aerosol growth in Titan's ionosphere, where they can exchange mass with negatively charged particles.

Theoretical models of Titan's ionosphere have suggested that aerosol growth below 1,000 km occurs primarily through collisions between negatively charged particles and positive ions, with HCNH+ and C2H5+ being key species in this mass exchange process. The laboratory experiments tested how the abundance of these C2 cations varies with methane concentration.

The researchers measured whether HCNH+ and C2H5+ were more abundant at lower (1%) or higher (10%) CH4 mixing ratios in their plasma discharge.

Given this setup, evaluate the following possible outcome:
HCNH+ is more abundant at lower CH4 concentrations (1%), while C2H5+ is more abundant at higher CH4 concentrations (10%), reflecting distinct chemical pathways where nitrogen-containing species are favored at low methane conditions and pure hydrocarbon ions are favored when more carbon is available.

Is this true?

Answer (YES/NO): YES